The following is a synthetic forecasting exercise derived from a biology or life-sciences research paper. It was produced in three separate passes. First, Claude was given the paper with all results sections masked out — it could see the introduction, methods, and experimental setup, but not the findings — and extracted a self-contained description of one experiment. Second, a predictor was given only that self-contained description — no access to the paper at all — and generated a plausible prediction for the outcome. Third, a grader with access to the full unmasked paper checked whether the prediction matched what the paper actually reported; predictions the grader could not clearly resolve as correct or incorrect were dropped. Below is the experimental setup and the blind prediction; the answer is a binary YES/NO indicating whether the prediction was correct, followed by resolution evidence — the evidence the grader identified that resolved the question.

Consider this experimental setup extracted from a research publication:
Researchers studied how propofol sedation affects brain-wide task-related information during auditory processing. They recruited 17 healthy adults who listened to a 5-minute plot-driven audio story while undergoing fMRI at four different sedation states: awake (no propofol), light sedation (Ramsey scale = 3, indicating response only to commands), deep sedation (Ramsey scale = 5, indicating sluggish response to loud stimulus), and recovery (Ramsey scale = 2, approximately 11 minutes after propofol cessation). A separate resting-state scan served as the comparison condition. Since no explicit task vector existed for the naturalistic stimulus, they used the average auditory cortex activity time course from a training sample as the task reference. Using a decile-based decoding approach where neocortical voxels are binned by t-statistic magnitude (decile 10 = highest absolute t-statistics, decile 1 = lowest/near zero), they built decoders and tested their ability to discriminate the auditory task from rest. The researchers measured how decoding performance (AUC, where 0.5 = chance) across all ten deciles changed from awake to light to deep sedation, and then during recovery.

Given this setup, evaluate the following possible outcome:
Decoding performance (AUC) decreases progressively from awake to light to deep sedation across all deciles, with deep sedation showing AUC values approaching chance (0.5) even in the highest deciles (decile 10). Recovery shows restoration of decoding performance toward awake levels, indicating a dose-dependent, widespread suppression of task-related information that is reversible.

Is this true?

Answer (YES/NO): NO